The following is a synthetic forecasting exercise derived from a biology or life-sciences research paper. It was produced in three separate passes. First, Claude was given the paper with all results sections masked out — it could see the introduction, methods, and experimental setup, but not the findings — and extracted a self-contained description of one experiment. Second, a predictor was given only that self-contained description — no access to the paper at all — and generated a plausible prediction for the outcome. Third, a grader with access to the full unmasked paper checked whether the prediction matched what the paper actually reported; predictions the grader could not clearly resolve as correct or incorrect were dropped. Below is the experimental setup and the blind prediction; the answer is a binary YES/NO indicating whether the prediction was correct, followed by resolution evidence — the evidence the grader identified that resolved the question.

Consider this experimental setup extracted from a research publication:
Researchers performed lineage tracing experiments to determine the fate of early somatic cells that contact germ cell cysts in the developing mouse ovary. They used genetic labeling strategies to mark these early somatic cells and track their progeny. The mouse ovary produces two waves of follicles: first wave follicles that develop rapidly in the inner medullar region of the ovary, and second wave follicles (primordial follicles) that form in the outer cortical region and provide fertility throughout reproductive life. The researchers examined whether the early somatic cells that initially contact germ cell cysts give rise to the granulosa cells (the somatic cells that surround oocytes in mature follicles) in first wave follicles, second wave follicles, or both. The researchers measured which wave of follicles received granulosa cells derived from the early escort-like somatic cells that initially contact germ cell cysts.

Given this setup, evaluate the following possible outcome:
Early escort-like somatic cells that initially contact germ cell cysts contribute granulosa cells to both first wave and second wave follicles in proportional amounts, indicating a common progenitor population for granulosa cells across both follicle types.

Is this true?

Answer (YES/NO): NO